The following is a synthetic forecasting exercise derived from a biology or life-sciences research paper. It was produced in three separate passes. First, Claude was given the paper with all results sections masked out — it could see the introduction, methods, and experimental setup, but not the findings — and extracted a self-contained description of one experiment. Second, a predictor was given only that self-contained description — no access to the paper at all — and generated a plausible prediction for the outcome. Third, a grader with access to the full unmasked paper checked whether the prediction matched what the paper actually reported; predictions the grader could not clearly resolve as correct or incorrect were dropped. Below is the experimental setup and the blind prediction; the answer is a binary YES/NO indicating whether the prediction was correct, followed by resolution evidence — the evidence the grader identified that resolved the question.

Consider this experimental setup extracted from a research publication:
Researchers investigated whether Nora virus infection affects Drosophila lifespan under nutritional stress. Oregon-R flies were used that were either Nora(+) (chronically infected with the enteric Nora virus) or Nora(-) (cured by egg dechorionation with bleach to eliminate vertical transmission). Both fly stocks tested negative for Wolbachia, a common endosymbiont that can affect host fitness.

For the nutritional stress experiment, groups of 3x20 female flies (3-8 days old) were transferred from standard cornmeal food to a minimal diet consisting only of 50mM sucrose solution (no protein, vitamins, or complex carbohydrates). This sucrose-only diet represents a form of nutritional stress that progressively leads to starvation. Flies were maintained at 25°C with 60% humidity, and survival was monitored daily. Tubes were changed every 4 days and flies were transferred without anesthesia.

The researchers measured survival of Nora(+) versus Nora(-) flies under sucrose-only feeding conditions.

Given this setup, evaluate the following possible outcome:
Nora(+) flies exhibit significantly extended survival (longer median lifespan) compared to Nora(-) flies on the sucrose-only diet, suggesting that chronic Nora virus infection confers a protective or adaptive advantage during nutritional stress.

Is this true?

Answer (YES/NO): NO